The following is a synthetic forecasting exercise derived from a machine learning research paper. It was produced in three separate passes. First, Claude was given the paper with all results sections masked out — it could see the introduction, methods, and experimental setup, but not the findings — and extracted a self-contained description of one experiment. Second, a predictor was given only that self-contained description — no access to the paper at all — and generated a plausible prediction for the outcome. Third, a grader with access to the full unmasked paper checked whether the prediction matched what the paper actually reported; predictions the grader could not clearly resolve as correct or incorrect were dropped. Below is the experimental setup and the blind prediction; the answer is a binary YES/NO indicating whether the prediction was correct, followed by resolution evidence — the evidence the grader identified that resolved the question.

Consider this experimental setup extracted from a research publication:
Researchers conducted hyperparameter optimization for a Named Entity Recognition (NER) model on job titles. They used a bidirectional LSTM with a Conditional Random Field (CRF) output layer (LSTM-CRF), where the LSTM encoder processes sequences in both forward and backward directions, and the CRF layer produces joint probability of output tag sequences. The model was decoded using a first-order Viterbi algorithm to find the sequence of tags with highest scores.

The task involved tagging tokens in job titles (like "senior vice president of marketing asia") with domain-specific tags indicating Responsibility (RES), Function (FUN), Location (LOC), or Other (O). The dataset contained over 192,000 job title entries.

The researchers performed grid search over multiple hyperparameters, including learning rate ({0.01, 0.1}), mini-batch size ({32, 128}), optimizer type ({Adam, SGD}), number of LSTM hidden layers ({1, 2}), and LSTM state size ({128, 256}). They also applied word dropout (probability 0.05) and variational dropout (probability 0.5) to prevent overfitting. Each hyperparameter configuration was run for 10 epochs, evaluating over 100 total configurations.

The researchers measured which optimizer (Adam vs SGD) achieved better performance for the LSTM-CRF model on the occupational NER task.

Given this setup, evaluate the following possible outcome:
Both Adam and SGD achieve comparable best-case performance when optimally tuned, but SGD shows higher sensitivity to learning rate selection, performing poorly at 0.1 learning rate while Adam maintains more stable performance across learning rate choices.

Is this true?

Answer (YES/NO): NO